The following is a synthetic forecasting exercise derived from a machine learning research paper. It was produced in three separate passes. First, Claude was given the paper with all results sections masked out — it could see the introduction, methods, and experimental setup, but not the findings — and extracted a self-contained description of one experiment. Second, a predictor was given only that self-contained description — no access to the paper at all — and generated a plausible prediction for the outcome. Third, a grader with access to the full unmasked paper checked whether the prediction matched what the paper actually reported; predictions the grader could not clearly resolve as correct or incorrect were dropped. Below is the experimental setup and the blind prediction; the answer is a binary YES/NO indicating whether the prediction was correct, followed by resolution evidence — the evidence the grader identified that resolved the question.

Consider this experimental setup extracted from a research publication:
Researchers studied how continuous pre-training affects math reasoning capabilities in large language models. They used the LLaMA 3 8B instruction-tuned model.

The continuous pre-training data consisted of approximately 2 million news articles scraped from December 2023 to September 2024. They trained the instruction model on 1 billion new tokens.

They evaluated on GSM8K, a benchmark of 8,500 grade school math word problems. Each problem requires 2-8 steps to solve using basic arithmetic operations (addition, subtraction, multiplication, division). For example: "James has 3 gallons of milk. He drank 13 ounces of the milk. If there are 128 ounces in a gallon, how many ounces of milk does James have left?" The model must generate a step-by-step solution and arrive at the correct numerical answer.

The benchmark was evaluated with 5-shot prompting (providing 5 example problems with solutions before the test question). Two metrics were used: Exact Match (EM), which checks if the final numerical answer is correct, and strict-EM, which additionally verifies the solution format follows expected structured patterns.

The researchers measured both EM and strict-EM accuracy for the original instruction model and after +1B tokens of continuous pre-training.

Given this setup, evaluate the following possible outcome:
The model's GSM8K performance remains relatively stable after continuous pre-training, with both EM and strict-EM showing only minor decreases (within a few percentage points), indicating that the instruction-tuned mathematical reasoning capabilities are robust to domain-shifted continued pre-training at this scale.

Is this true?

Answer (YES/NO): NO